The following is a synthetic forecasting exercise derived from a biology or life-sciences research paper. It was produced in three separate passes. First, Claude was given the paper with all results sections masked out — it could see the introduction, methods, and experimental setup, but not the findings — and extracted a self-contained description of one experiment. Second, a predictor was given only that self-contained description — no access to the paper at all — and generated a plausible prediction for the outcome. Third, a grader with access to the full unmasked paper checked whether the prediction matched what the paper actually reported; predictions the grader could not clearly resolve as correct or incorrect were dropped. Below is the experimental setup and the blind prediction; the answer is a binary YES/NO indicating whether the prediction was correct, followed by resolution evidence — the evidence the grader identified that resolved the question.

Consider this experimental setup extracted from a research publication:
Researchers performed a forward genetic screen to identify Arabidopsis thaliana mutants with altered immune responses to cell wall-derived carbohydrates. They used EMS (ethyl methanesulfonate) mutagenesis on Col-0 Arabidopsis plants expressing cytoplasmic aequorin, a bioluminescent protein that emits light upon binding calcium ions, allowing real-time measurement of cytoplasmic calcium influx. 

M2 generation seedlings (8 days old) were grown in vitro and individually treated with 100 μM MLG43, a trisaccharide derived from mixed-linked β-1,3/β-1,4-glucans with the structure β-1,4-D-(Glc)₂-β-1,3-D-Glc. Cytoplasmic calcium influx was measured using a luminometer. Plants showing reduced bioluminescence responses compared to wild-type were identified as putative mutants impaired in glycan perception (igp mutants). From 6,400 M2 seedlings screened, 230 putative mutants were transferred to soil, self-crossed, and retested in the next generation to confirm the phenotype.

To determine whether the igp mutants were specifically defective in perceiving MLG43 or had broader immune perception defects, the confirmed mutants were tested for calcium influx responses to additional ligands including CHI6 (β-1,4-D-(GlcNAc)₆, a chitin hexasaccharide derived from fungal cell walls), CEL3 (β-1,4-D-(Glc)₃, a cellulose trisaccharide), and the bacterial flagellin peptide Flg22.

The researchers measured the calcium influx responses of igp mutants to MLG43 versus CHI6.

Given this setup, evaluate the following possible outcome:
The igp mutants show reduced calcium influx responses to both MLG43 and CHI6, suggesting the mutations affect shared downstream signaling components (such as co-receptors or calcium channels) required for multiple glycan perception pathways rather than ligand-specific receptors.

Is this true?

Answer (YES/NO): NO